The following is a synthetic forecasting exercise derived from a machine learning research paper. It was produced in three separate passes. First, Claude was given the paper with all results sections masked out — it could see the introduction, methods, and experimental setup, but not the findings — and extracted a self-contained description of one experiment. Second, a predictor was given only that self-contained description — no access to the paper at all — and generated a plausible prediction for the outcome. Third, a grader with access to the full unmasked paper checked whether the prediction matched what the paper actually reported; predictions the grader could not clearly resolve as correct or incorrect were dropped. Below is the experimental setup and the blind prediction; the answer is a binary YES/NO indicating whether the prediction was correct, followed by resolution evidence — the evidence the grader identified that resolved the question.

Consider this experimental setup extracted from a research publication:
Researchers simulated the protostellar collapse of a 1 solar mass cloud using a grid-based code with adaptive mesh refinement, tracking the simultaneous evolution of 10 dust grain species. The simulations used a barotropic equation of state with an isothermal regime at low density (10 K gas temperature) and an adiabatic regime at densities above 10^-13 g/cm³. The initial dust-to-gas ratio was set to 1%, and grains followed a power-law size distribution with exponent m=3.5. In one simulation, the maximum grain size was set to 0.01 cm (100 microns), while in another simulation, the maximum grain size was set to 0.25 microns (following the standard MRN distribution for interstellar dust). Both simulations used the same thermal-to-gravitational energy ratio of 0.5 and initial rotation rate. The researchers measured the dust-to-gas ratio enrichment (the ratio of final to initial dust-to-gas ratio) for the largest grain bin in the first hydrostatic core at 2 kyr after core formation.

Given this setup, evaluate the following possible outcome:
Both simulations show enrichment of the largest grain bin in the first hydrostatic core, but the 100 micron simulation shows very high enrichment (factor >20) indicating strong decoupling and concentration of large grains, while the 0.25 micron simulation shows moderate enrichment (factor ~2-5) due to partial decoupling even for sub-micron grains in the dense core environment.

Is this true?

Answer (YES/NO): NO